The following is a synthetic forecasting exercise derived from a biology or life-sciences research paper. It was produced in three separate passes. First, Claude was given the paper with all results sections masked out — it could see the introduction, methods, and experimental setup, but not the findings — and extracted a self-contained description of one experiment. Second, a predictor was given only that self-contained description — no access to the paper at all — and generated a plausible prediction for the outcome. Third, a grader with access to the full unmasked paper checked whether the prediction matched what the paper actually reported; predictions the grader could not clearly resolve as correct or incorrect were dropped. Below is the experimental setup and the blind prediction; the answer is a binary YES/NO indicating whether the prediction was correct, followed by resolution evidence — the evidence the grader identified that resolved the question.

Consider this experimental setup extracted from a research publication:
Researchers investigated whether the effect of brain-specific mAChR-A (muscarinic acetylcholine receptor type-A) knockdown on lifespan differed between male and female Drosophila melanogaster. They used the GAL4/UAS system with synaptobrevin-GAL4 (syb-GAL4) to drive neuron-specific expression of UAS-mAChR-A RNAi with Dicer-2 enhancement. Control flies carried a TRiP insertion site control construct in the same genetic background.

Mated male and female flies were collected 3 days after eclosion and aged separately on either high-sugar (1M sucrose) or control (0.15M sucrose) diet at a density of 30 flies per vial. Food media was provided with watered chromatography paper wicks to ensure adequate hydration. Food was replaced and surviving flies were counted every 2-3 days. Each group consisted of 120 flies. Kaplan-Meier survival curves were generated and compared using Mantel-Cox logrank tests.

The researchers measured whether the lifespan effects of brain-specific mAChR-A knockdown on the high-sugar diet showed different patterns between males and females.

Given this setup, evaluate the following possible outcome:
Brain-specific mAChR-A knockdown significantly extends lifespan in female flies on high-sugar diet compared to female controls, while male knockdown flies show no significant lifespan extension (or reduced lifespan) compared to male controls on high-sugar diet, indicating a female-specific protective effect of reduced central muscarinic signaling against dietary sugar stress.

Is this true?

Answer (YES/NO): NO